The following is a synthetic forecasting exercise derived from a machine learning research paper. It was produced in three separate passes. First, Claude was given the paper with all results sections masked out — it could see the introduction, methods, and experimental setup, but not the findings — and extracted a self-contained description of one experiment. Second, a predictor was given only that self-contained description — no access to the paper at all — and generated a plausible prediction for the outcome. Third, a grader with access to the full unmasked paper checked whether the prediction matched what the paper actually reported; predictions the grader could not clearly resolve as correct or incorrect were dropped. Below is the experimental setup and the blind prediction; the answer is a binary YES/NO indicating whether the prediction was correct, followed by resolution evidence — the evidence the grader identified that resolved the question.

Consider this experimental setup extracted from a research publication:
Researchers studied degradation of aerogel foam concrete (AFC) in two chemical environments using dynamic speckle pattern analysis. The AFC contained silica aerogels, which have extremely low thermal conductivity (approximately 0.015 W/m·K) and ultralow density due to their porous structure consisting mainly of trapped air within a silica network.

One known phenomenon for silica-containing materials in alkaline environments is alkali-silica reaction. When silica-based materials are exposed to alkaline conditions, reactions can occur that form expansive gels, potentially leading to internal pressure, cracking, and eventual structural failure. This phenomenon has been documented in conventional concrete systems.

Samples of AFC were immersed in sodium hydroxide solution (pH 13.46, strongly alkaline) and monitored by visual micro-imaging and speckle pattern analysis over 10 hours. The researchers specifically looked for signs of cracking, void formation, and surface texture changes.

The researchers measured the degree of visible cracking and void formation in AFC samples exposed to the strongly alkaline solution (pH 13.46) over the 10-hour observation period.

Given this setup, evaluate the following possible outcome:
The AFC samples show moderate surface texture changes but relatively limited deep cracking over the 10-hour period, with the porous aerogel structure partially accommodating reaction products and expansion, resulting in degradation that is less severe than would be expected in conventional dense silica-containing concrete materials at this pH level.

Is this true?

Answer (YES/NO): NO